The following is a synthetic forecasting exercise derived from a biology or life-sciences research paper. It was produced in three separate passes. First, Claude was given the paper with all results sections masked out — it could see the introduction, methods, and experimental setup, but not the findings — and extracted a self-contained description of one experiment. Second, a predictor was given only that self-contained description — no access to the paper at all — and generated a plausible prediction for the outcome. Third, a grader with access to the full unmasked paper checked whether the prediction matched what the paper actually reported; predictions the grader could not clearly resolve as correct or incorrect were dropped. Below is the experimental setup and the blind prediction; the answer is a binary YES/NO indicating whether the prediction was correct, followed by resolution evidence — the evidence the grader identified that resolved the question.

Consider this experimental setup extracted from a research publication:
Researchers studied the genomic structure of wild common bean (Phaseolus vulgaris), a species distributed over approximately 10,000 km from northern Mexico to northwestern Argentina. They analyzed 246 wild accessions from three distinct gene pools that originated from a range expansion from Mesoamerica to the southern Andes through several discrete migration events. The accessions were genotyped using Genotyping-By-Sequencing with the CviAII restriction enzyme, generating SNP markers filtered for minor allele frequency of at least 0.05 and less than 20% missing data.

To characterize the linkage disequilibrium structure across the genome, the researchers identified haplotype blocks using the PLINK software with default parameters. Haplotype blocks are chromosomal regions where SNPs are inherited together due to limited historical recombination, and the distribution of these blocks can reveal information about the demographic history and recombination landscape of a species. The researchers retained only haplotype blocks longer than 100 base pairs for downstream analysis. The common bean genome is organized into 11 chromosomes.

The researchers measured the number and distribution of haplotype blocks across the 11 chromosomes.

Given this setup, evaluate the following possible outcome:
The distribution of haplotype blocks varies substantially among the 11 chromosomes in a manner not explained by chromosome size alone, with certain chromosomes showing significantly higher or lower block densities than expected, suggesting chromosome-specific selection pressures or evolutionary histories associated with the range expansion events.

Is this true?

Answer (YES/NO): NO